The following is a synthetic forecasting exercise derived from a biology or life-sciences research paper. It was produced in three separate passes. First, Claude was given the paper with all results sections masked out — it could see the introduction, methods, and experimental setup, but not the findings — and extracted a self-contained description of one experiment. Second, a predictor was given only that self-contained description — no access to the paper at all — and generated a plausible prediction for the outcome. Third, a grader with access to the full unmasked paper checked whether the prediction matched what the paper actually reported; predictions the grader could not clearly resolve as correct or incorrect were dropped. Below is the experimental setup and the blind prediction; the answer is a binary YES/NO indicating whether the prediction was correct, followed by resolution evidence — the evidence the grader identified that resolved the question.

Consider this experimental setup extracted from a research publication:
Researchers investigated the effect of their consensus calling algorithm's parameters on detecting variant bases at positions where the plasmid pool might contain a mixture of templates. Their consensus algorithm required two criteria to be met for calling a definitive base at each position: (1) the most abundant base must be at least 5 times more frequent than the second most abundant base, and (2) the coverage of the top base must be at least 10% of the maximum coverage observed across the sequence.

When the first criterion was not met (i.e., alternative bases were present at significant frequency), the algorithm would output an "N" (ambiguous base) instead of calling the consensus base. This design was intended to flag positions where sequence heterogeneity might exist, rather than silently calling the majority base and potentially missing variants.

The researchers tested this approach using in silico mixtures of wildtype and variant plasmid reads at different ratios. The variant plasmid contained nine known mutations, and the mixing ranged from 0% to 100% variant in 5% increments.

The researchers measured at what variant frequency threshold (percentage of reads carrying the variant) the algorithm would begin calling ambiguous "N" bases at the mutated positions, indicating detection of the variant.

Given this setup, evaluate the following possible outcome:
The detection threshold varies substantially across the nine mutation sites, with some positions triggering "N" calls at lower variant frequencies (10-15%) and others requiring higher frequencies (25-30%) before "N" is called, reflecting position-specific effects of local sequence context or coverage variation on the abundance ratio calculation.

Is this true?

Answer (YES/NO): NO